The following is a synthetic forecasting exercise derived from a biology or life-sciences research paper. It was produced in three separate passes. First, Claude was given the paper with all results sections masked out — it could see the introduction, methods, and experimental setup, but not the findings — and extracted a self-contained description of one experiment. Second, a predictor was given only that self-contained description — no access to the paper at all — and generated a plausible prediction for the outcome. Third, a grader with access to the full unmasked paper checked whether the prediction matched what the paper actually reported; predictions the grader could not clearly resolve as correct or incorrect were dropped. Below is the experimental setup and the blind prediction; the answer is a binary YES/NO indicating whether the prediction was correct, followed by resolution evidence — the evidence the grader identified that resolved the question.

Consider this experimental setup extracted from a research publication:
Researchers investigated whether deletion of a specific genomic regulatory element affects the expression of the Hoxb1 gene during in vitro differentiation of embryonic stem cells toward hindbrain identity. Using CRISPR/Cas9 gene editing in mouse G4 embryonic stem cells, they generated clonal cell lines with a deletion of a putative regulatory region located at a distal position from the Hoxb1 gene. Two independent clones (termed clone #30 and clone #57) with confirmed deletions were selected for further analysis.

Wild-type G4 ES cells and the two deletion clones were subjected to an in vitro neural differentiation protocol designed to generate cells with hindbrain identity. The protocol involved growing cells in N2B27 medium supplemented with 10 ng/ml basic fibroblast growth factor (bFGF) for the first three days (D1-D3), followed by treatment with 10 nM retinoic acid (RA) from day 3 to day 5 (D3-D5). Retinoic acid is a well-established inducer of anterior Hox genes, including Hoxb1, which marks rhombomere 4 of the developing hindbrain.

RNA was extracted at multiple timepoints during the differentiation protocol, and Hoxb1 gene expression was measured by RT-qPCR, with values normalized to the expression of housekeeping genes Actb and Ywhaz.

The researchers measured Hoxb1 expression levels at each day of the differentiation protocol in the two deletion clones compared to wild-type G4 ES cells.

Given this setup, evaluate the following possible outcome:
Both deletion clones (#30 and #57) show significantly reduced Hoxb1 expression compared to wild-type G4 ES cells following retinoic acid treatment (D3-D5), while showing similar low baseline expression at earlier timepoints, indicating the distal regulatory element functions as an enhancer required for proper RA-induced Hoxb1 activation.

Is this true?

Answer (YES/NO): NO